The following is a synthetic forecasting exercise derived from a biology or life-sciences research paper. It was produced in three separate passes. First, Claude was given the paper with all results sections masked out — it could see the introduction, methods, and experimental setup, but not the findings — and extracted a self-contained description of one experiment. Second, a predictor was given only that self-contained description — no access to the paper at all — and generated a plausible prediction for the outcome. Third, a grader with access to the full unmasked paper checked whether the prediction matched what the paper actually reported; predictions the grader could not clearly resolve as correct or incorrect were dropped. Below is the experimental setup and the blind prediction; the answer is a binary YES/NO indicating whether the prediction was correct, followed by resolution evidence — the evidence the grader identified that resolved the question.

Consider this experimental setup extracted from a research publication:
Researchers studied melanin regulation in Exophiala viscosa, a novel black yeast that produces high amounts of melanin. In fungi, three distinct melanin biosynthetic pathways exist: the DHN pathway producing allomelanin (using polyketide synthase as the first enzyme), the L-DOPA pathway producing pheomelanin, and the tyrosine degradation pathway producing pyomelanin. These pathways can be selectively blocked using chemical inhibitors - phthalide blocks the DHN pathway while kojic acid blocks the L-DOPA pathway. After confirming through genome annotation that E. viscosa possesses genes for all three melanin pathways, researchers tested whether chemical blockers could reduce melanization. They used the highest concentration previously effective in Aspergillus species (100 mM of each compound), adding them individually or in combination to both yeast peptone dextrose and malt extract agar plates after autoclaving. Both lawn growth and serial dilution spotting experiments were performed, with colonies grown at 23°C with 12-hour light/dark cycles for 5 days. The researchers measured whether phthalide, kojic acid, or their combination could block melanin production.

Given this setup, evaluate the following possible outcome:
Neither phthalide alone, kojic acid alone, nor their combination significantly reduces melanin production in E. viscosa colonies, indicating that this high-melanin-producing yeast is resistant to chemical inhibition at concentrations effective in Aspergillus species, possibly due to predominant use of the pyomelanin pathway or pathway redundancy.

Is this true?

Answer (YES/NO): YES